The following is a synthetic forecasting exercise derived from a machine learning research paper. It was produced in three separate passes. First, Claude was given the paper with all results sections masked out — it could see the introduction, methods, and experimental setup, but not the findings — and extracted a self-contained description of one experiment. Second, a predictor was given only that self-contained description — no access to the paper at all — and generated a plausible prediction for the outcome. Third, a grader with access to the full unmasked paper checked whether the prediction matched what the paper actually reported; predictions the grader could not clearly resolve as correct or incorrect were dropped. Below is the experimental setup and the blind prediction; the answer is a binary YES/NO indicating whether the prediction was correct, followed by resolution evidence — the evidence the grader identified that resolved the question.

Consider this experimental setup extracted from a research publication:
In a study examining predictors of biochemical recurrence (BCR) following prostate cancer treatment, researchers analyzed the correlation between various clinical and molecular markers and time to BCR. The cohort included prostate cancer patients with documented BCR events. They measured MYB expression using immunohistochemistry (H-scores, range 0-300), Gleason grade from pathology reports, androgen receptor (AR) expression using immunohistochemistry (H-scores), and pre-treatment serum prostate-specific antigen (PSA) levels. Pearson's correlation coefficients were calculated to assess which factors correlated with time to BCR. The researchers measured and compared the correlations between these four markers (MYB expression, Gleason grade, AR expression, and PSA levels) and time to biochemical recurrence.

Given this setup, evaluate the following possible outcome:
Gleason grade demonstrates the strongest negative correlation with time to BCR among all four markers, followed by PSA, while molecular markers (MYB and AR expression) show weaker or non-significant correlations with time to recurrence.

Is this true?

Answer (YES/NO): NO